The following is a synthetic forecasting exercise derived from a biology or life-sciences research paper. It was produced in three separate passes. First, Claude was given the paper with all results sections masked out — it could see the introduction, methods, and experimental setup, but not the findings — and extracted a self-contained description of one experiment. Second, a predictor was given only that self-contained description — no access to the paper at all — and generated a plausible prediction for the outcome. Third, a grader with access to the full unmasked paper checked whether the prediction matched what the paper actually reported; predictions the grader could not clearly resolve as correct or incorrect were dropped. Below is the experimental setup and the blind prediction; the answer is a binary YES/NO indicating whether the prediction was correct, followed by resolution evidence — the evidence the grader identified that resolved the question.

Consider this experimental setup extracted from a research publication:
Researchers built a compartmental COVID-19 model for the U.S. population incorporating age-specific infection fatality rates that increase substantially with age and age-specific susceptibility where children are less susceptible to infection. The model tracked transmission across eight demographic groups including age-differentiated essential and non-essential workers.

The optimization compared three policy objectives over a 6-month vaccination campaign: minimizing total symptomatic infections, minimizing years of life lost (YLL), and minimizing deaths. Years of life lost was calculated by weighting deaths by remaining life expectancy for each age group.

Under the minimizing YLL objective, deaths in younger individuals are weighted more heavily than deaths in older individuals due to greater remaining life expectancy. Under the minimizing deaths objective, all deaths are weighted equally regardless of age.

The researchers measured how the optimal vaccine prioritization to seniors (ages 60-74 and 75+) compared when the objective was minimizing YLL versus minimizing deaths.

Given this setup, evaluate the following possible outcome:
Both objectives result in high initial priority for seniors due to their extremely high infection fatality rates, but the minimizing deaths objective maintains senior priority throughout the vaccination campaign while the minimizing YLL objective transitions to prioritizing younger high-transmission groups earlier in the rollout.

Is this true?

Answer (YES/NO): NO